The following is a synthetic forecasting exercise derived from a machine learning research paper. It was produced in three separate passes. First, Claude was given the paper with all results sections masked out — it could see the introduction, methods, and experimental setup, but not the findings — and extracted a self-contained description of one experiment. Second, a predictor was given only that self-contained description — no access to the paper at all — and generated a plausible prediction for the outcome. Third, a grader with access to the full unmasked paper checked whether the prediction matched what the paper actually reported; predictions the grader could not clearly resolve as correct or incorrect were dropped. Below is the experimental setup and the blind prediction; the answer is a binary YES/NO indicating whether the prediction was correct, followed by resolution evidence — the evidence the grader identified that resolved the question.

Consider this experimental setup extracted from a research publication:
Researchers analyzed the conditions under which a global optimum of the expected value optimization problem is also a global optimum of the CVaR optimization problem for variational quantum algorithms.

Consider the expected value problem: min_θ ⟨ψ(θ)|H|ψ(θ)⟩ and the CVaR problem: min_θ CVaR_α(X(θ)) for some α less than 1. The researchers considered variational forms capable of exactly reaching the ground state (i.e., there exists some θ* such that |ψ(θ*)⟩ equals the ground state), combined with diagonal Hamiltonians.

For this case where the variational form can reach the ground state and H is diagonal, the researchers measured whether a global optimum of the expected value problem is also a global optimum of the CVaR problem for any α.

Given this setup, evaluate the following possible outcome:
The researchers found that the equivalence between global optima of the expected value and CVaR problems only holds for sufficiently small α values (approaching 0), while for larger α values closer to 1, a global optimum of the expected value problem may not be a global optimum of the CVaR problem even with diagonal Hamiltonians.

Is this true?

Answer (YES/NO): NO